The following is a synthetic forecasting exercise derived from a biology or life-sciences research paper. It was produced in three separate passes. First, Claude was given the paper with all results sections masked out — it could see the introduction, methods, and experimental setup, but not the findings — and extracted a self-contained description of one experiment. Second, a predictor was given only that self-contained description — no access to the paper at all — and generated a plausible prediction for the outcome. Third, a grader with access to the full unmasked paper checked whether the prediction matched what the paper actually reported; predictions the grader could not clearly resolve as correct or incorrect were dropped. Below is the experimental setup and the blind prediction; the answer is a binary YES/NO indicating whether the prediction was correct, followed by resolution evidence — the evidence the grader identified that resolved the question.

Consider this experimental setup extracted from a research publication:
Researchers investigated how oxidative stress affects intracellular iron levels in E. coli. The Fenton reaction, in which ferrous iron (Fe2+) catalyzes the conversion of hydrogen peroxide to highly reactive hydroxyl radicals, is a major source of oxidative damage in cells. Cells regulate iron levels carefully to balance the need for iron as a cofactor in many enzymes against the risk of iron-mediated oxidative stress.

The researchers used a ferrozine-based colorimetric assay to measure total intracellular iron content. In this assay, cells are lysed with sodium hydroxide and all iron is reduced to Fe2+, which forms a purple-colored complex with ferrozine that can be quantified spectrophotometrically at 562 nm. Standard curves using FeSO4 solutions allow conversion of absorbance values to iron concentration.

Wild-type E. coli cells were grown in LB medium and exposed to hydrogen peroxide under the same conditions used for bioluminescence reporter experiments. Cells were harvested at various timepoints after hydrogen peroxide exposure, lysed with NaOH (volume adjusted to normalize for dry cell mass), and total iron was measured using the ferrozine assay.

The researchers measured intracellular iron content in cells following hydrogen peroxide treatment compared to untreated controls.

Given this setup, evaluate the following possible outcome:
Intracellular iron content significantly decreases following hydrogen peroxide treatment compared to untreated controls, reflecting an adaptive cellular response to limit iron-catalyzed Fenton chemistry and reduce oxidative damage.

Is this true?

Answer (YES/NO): NO